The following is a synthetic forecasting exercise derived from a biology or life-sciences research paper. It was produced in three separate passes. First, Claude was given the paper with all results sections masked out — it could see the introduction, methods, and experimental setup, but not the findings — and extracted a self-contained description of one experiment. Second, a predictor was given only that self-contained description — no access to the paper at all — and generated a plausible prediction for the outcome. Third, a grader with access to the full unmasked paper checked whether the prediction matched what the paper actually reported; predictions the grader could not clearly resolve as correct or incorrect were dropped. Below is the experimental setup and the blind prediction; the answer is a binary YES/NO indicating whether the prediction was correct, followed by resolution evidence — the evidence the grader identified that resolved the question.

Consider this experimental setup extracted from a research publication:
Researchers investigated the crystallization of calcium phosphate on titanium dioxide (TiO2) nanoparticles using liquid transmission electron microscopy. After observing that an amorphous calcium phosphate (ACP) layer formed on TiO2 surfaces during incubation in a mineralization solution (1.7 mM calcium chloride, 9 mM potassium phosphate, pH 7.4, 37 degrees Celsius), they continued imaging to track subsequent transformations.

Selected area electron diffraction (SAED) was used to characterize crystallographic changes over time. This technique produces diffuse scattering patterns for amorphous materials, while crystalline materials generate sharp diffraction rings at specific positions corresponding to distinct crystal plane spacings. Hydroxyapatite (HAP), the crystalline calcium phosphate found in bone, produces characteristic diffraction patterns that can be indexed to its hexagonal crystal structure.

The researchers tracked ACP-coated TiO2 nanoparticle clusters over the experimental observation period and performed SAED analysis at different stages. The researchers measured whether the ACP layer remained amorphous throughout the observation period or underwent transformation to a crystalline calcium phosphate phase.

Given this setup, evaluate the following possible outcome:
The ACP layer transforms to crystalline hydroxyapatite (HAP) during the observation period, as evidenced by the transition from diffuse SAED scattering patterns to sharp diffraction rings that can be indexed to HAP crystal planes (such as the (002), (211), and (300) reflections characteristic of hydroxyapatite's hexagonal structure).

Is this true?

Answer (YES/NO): YES